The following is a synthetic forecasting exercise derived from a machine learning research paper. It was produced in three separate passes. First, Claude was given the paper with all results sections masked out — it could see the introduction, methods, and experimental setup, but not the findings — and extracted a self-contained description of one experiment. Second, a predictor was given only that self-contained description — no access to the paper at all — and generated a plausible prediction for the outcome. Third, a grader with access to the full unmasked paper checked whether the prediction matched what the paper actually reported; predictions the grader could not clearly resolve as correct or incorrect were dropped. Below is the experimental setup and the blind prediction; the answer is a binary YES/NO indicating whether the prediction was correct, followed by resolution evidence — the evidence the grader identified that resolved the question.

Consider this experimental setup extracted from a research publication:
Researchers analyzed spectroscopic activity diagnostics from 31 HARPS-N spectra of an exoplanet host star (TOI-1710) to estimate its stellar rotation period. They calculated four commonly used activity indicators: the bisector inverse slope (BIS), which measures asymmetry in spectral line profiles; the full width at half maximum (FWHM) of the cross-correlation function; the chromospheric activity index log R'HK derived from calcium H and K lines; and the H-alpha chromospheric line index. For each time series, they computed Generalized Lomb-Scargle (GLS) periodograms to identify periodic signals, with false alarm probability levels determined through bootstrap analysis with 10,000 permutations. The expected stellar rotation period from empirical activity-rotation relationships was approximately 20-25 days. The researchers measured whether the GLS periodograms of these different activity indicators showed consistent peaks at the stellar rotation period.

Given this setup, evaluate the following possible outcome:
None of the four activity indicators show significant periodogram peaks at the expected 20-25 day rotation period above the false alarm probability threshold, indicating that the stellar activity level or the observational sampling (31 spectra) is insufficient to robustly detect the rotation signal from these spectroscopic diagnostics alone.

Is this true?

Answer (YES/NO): NO